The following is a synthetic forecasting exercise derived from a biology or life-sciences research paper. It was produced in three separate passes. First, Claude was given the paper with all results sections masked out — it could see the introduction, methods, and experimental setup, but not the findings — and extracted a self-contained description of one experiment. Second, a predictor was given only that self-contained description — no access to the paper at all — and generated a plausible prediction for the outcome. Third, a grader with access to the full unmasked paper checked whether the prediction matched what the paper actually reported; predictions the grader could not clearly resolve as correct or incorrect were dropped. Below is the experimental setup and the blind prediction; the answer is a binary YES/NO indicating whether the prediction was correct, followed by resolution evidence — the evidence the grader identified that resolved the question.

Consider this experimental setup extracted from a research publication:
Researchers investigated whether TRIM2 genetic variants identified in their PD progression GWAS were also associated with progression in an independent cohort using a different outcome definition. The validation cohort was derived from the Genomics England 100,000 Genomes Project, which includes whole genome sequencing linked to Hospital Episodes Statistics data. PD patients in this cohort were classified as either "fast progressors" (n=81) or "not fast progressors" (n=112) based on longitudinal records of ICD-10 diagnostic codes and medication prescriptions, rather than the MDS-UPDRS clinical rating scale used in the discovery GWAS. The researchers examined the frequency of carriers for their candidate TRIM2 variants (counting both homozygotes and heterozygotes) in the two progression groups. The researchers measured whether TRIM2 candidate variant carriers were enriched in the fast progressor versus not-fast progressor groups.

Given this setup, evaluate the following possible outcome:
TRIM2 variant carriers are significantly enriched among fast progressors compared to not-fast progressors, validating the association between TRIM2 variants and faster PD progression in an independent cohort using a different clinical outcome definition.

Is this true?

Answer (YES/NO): NO